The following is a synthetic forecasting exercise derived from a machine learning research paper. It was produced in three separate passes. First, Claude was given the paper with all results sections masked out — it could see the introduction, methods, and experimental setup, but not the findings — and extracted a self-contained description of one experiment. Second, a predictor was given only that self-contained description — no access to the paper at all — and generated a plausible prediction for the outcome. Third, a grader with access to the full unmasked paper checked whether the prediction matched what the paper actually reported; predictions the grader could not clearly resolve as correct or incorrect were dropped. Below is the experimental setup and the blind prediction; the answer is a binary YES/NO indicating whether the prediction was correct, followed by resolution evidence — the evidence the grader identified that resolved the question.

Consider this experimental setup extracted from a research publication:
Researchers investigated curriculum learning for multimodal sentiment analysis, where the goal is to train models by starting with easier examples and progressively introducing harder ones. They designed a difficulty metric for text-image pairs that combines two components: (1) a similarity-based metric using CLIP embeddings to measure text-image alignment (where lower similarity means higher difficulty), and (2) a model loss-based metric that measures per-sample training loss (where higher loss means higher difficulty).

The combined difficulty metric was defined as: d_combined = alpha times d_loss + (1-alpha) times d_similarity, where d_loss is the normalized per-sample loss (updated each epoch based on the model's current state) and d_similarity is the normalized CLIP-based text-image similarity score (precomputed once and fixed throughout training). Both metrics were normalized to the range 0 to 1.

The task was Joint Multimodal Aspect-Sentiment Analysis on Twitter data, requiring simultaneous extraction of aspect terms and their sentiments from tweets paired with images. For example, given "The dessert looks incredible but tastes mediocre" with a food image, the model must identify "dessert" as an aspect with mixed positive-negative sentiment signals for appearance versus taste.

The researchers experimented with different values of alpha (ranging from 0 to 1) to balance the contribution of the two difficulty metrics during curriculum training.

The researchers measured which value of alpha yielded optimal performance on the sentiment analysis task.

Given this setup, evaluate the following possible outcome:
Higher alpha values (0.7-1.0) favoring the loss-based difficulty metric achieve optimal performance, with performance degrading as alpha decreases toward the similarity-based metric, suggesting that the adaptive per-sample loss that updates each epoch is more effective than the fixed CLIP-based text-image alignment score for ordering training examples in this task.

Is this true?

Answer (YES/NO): YES